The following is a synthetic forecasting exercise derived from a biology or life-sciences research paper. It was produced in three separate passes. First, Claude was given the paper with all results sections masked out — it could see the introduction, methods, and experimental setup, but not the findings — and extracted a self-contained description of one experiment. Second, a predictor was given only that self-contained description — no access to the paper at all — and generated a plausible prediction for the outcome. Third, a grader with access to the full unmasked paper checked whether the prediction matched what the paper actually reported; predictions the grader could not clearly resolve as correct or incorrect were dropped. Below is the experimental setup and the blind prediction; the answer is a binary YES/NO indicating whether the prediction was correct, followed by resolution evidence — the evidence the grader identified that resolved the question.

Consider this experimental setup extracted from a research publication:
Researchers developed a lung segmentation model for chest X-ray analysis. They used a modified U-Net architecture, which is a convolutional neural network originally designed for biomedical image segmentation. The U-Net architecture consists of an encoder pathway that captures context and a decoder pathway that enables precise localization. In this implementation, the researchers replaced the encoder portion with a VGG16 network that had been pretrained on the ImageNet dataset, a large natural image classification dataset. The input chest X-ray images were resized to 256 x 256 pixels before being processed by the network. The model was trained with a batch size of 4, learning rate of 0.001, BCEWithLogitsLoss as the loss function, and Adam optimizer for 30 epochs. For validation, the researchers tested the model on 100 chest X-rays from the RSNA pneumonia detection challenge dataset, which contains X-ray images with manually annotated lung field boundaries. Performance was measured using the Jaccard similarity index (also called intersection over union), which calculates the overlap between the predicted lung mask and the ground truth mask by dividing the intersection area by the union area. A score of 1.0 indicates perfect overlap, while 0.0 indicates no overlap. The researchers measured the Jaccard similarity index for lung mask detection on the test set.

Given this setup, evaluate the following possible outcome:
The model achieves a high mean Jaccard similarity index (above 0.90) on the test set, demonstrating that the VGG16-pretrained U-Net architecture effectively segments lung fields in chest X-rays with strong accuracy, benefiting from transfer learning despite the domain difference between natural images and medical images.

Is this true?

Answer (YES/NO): YES